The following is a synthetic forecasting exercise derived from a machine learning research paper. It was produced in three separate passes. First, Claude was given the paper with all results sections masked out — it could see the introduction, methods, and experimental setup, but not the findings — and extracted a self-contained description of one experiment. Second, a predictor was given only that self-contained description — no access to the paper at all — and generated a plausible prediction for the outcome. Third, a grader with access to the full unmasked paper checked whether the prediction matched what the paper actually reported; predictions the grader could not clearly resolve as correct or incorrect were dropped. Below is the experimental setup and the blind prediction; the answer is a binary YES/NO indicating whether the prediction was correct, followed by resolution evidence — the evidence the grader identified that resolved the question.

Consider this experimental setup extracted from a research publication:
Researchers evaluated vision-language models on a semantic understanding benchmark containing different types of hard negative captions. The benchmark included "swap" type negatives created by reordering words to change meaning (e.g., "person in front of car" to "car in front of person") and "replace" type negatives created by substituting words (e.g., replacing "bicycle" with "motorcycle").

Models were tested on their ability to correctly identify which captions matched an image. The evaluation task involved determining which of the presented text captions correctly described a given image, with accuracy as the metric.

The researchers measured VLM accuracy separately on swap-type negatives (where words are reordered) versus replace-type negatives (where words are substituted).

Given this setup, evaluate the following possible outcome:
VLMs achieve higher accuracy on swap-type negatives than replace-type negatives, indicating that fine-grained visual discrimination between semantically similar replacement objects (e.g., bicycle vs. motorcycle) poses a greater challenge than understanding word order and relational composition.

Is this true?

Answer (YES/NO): NO